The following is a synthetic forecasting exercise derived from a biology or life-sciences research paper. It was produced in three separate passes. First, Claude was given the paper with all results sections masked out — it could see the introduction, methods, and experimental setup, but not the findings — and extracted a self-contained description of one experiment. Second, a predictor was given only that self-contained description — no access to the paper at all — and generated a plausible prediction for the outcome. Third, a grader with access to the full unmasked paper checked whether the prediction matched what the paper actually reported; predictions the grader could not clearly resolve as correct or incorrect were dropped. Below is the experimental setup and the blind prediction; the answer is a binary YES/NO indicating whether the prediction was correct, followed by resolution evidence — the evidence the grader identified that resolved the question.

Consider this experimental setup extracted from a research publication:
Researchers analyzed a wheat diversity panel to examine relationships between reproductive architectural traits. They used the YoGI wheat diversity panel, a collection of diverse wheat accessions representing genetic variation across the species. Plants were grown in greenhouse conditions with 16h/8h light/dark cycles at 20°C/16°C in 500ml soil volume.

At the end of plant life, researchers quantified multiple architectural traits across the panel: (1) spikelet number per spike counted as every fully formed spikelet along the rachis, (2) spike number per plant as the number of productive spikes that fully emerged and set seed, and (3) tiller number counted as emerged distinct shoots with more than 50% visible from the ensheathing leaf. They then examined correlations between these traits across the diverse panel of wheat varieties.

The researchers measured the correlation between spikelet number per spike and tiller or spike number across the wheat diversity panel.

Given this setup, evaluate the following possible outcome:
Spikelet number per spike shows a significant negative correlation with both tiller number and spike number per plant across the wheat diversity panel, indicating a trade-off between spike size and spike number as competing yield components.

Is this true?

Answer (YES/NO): YES